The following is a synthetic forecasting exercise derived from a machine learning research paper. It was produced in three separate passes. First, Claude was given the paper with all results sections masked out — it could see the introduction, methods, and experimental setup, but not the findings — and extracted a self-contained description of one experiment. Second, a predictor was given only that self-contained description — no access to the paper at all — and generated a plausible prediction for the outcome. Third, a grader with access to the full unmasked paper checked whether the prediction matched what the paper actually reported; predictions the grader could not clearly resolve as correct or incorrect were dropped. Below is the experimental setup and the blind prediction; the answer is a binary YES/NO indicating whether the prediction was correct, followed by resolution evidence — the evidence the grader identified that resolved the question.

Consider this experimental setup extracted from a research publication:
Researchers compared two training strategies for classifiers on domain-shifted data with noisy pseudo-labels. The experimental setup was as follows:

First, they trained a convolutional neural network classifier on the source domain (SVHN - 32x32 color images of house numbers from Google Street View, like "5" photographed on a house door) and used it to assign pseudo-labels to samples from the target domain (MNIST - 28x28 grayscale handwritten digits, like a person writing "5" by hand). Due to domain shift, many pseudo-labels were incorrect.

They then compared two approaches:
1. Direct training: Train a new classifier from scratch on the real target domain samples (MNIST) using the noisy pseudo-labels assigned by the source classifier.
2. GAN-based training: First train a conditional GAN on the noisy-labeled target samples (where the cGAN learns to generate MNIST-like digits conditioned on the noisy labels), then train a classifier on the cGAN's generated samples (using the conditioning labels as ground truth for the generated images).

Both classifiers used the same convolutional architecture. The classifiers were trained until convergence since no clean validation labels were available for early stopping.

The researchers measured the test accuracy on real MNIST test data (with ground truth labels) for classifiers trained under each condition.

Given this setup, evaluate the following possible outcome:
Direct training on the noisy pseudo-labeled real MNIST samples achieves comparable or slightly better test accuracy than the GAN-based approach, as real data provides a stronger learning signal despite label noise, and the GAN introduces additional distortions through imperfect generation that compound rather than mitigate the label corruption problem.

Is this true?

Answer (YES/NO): NO